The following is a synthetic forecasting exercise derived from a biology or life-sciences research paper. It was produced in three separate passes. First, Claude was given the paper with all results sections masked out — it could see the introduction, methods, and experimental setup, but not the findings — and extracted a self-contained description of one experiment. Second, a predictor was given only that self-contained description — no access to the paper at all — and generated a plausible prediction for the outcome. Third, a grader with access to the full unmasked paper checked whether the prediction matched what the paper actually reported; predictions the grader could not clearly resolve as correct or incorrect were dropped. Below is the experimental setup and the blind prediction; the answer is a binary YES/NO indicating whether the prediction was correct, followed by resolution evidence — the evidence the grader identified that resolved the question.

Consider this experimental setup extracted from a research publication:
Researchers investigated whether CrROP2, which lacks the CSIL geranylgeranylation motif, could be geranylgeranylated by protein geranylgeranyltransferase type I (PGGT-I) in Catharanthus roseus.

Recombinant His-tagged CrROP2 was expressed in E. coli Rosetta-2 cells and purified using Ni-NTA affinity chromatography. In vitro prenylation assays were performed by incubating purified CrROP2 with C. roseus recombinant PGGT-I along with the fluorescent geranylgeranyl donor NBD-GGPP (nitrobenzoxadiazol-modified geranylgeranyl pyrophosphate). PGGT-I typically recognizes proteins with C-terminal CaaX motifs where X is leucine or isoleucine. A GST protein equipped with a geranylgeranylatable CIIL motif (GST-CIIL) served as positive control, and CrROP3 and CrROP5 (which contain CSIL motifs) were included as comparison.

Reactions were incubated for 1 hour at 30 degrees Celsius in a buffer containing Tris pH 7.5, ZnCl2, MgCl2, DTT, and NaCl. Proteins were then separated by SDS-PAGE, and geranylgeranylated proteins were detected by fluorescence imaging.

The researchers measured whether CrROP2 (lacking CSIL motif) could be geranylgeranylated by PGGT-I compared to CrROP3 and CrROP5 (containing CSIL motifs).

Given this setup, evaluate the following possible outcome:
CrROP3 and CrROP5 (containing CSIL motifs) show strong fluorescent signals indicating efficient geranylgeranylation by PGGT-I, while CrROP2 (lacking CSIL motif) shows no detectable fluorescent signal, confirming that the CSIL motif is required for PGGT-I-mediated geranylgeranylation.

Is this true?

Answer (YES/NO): YES